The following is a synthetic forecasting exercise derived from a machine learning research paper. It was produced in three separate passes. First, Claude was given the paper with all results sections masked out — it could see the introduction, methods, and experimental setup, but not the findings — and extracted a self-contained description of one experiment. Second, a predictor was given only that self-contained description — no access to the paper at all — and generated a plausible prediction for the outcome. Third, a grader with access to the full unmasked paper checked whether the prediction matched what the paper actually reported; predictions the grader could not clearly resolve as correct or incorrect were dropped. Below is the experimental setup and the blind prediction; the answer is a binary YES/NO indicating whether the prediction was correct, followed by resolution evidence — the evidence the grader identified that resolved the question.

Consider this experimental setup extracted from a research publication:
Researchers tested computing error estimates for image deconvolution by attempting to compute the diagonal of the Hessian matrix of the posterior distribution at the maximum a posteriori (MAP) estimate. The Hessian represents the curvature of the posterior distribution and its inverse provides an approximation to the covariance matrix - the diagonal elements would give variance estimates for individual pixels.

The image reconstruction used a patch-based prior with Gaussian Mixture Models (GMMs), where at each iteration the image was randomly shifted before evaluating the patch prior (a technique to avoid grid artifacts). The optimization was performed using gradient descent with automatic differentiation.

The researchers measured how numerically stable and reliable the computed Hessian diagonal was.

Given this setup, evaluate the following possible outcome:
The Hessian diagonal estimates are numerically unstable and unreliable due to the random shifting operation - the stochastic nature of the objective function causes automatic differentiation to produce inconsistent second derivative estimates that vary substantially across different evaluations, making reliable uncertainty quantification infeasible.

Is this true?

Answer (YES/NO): YES